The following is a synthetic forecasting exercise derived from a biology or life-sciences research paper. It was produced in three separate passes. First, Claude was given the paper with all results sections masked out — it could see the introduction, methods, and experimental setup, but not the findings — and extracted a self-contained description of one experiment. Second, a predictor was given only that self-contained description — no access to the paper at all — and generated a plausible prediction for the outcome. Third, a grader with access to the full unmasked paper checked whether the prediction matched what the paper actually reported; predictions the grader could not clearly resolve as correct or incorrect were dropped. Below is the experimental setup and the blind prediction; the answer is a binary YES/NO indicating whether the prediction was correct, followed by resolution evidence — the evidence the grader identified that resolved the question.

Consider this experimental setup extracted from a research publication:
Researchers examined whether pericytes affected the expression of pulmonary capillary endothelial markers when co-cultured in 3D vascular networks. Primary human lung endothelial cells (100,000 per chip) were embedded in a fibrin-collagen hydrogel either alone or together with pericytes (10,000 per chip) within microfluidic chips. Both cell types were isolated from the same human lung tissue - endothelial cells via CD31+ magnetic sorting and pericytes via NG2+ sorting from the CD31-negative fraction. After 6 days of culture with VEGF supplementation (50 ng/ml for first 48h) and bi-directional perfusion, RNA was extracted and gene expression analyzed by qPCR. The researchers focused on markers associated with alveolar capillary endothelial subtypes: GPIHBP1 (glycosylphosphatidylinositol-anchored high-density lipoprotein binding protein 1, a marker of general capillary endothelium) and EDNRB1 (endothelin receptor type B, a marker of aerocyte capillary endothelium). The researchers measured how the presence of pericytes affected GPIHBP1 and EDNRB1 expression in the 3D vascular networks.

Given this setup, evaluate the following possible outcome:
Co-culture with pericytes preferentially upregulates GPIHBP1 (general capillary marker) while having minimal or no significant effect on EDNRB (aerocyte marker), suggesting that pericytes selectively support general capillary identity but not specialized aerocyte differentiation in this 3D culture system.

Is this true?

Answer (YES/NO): NO